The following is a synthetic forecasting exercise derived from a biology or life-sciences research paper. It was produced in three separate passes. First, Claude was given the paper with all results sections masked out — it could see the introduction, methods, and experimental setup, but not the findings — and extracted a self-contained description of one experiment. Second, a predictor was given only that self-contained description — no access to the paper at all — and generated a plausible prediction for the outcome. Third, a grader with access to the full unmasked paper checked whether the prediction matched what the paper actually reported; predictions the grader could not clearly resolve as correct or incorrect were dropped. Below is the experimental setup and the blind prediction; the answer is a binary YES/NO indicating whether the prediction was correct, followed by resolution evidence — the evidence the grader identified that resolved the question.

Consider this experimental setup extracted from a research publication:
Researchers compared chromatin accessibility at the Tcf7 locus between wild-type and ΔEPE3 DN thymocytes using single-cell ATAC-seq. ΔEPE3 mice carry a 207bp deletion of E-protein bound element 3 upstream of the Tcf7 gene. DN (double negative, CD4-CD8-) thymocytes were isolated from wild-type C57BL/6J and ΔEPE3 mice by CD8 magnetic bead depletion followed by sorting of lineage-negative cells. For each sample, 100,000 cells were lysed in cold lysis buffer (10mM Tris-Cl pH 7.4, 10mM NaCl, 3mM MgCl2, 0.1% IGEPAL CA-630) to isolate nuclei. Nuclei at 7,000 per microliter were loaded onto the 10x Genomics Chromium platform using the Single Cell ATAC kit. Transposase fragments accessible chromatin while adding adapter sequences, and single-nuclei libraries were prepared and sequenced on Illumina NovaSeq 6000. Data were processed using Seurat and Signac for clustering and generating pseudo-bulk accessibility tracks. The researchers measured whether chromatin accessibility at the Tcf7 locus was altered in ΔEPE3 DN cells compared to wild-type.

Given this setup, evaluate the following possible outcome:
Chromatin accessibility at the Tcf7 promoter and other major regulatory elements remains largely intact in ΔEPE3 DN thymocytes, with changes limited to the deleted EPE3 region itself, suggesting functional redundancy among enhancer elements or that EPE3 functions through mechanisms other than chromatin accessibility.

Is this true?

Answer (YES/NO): YES